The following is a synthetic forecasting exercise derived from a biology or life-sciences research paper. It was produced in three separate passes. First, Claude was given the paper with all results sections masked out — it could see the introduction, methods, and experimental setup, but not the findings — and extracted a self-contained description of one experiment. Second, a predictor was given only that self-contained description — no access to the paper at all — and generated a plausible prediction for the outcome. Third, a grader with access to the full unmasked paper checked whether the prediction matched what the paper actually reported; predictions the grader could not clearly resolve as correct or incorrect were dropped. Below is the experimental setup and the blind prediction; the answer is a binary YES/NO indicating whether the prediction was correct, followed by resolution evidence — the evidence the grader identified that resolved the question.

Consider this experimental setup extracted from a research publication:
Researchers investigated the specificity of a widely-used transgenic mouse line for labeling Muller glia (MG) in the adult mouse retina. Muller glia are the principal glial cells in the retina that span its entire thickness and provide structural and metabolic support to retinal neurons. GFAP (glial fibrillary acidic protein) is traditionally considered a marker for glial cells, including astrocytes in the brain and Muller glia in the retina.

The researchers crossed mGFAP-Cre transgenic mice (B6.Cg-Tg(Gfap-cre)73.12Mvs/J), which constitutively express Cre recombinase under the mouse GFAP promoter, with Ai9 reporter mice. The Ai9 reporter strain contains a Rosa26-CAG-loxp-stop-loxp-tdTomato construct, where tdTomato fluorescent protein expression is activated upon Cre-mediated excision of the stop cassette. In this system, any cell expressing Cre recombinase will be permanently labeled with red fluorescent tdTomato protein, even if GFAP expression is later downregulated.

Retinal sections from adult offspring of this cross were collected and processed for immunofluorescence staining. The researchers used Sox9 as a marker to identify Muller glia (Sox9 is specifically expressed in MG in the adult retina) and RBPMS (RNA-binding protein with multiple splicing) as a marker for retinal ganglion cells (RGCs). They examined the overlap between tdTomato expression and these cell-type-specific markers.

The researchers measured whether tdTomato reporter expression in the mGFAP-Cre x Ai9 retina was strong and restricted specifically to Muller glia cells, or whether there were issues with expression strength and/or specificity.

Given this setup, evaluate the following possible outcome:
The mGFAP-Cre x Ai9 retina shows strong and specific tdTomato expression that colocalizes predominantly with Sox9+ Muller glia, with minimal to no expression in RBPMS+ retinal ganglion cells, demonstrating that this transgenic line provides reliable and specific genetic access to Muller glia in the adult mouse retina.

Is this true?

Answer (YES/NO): NO